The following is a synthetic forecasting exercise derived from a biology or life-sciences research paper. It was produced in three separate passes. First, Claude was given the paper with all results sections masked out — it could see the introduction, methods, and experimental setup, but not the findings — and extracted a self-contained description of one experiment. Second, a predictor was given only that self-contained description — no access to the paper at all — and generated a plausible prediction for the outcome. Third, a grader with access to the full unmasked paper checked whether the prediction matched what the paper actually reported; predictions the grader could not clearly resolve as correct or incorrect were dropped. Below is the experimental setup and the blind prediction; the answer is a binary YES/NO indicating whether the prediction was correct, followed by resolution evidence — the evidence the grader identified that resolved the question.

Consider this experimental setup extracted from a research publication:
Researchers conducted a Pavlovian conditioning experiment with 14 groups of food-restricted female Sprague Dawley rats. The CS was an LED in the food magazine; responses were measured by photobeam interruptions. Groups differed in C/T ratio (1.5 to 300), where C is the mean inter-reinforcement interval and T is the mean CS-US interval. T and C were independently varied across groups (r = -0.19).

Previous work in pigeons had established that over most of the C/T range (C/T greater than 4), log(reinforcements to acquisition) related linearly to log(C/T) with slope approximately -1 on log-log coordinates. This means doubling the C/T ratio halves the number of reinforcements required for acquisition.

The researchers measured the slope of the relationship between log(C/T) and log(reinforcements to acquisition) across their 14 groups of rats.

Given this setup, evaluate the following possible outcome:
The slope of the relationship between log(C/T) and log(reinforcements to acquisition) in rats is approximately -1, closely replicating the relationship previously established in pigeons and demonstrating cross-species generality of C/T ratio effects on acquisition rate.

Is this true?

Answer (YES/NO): YES